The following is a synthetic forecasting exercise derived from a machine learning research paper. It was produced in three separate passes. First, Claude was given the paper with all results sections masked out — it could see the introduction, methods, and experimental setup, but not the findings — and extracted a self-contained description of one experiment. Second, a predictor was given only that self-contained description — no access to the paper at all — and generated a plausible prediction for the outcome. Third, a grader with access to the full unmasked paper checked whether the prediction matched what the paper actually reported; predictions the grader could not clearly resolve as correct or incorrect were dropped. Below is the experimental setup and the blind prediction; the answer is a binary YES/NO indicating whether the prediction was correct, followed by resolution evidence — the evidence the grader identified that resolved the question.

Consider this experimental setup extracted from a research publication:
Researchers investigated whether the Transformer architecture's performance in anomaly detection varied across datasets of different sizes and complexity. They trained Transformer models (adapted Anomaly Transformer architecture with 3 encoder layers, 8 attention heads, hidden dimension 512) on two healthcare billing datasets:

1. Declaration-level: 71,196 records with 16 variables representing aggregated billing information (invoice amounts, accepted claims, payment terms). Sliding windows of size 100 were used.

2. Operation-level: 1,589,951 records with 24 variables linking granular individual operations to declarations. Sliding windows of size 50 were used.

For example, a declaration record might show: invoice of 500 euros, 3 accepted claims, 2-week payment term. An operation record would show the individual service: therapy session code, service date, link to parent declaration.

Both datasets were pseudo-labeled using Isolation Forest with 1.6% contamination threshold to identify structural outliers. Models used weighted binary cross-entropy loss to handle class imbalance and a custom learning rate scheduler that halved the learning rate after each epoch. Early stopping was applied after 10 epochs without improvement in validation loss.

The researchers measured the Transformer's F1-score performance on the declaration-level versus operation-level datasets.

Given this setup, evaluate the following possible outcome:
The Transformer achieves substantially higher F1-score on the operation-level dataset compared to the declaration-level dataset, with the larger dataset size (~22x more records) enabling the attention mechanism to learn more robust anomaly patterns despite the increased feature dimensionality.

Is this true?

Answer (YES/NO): NO